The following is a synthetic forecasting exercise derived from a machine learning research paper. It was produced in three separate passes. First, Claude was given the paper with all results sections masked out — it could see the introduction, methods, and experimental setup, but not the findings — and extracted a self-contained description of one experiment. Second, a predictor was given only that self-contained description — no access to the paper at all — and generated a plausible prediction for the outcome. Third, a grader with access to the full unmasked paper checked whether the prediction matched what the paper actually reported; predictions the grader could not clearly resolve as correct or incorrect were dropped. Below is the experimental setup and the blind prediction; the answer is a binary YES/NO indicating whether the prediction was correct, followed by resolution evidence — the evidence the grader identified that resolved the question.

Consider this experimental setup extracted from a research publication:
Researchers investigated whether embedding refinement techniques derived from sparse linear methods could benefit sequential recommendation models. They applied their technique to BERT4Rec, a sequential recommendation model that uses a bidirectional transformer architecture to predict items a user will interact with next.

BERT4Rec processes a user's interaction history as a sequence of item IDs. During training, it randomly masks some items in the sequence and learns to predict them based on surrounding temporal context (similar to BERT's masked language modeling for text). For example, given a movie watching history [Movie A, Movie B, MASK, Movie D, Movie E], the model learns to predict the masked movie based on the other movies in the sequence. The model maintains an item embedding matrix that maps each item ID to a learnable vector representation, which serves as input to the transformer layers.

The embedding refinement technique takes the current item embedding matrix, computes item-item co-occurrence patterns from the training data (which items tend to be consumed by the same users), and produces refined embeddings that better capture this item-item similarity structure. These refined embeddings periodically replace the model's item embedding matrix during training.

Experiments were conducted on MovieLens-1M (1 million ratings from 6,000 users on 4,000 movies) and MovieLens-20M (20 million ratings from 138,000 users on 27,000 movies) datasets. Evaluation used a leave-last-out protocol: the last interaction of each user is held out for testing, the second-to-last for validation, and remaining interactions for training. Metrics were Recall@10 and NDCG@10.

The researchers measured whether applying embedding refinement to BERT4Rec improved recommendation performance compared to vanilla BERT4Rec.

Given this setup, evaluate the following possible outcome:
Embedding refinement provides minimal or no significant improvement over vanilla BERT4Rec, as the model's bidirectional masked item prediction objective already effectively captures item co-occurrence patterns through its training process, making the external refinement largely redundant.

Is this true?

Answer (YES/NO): NO